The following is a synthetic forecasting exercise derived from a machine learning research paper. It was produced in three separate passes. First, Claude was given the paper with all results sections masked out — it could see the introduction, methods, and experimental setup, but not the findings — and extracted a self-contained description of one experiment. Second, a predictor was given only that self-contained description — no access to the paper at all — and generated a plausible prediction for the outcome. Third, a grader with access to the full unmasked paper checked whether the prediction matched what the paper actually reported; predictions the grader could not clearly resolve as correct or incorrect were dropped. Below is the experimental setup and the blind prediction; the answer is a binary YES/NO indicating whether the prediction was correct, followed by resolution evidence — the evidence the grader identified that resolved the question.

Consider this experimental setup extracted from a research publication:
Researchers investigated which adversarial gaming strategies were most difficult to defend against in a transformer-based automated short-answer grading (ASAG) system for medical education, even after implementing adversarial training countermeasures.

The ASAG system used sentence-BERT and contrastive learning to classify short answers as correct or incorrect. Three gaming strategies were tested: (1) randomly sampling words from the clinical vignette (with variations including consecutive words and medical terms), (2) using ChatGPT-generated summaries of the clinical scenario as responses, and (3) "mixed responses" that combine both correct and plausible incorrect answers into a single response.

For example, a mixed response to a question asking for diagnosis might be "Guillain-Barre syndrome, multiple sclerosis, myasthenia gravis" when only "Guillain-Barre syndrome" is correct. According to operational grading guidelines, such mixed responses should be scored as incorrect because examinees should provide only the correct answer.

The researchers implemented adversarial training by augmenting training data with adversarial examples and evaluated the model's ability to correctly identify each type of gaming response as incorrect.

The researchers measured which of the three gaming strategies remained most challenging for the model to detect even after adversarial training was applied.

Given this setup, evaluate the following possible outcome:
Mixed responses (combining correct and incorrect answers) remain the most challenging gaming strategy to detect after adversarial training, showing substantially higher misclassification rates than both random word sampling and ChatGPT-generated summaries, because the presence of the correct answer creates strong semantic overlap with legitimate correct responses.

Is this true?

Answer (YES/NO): YES